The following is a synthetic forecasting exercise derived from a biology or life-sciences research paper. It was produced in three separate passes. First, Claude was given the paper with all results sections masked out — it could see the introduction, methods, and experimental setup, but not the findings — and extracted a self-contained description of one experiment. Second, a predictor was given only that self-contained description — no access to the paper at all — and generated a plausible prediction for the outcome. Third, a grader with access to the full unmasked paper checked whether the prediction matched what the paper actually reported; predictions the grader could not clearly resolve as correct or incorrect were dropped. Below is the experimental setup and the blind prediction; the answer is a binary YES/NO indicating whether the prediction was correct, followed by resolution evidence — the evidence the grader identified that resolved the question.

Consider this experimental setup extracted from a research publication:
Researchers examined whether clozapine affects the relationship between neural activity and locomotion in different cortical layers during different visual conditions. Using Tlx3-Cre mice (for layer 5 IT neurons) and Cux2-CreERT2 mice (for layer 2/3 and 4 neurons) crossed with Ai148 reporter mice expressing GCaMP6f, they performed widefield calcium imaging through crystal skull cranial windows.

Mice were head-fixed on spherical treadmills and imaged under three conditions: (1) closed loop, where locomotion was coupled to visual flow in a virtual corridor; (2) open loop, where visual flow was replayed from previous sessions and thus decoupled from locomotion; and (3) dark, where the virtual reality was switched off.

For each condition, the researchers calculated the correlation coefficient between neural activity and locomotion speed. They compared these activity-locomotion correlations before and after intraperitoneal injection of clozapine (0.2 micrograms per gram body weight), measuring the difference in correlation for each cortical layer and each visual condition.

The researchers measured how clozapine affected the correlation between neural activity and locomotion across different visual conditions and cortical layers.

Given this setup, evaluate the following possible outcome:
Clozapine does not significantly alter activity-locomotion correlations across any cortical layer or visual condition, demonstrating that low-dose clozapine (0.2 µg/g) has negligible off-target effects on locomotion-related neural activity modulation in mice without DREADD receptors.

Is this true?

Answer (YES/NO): NO